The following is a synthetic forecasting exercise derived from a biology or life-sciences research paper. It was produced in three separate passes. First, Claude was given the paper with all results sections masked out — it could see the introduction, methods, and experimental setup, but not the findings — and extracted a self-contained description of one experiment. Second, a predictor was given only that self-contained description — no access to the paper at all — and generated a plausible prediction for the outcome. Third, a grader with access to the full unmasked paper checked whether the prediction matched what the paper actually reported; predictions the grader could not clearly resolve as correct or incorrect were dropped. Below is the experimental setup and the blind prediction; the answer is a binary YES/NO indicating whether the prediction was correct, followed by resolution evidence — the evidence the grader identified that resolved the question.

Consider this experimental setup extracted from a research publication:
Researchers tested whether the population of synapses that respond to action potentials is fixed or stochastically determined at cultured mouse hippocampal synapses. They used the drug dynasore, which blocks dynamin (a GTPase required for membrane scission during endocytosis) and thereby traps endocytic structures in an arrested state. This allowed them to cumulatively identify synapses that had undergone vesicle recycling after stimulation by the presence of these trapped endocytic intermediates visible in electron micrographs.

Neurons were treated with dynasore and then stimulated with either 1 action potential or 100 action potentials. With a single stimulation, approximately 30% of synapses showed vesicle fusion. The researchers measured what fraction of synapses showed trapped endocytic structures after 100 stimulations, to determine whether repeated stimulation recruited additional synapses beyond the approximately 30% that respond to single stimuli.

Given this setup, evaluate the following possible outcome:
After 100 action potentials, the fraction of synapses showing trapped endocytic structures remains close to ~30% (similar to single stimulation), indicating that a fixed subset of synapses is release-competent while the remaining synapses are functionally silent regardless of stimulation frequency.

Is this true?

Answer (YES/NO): YES